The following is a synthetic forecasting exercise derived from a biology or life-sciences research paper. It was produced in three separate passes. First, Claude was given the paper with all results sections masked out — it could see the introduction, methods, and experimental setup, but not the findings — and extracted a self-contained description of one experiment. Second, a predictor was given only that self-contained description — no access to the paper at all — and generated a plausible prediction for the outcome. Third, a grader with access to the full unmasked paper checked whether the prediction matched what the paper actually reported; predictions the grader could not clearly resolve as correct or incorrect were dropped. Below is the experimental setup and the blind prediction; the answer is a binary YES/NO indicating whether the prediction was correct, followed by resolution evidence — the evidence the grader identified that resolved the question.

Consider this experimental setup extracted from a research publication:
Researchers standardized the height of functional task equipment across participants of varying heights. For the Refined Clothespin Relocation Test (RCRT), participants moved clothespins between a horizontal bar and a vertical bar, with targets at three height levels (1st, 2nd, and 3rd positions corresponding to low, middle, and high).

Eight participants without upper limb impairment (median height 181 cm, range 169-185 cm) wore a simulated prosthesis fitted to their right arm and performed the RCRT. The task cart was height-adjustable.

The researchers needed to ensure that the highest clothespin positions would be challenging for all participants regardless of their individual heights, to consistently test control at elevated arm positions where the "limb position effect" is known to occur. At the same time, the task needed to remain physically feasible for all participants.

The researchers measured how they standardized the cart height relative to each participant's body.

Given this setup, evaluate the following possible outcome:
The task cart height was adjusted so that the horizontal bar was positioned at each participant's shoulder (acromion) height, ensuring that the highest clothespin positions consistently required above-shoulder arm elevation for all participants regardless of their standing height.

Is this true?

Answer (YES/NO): NO